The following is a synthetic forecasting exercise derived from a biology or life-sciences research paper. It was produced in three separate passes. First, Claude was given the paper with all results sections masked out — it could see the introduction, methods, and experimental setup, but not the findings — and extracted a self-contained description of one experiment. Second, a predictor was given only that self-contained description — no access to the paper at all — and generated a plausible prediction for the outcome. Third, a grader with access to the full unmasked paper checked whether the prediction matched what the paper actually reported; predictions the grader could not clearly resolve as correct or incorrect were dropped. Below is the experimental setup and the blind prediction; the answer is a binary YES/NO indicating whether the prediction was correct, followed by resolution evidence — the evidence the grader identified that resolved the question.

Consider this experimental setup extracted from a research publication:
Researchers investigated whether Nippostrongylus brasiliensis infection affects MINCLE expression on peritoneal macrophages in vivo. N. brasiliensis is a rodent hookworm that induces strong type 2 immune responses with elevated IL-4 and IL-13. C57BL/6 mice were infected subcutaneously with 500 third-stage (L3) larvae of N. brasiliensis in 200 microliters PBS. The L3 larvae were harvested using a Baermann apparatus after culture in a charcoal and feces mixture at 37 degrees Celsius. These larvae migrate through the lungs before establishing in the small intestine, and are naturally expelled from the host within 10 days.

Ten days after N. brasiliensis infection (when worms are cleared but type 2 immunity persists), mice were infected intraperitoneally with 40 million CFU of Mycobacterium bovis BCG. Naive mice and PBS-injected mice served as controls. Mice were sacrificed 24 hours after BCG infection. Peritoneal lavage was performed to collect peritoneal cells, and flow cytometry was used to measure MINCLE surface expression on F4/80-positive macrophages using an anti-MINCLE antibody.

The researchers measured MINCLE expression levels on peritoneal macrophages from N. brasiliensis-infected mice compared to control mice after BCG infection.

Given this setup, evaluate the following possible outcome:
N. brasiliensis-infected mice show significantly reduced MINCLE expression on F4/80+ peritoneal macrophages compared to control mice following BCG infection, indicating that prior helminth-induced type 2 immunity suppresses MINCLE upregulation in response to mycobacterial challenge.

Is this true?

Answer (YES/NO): YES